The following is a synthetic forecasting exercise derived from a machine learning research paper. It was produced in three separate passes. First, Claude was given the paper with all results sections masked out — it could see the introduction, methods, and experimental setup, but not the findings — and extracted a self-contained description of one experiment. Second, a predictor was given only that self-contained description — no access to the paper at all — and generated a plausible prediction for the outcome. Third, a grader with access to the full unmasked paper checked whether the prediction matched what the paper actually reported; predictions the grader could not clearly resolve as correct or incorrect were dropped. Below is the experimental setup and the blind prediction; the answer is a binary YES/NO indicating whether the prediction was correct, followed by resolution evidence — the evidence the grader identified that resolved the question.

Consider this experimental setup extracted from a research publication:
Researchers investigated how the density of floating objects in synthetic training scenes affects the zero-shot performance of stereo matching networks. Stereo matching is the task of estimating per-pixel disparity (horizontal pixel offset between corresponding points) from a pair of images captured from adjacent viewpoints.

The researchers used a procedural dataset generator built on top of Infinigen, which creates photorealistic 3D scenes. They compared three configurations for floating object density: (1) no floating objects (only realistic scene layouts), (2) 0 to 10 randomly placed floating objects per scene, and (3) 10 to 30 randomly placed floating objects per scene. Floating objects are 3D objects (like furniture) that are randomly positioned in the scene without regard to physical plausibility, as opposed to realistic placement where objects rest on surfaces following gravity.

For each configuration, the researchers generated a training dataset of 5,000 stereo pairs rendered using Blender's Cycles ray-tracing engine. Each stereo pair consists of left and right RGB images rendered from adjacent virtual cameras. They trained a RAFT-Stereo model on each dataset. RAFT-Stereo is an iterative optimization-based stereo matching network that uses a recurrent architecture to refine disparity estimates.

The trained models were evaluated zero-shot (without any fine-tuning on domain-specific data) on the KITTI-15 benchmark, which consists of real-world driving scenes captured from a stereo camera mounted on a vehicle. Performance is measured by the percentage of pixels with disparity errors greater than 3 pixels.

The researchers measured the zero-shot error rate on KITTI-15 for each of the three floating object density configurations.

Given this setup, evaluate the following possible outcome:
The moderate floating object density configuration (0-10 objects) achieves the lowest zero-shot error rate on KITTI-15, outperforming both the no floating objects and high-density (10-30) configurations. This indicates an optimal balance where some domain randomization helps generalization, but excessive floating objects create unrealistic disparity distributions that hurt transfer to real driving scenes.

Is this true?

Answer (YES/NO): NO